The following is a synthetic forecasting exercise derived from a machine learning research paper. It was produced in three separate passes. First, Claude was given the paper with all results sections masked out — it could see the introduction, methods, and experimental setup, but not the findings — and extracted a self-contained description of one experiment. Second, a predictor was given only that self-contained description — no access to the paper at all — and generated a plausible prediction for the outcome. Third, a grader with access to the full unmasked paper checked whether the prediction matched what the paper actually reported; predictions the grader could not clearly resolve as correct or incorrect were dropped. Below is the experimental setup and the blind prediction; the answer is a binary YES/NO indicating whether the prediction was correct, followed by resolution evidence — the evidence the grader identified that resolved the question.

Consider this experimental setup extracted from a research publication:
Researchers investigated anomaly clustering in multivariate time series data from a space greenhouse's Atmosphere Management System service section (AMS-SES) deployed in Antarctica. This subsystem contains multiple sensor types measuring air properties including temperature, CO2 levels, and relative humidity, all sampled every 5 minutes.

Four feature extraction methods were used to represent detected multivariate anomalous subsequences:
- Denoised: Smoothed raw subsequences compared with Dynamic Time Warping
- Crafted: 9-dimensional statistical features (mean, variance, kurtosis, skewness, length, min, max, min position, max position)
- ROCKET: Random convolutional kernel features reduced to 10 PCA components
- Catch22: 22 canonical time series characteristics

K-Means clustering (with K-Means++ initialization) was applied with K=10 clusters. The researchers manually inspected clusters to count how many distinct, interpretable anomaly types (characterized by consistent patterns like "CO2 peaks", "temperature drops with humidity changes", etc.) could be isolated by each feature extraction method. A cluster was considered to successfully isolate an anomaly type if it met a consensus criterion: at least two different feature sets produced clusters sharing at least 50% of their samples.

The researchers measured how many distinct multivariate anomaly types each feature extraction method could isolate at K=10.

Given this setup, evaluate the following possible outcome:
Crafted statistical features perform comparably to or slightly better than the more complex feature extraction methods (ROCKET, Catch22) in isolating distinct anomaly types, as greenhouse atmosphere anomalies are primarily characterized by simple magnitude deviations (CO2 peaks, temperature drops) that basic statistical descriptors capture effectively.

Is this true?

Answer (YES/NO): YES